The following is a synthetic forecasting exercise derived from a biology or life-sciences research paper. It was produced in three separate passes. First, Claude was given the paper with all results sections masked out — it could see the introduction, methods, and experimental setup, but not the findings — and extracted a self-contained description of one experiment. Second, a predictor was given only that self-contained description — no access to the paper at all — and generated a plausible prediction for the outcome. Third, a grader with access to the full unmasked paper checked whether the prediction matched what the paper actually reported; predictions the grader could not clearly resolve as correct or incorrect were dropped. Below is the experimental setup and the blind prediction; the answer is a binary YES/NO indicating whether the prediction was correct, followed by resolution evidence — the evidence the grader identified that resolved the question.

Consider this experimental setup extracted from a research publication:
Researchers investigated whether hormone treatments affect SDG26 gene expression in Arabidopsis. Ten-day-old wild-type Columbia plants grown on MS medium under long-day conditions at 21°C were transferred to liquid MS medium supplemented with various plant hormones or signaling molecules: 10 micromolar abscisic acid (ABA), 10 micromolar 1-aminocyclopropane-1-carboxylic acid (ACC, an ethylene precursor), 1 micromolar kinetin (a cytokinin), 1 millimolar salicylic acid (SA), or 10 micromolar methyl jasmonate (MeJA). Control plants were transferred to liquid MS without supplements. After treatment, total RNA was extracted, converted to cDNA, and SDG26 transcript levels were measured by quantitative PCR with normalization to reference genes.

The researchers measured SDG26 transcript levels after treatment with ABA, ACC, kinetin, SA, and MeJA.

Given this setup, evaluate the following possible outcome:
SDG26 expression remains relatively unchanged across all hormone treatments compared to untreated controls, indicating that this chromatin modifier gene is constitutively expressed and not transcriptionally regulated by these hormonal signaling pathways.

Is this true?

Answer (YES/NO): YES